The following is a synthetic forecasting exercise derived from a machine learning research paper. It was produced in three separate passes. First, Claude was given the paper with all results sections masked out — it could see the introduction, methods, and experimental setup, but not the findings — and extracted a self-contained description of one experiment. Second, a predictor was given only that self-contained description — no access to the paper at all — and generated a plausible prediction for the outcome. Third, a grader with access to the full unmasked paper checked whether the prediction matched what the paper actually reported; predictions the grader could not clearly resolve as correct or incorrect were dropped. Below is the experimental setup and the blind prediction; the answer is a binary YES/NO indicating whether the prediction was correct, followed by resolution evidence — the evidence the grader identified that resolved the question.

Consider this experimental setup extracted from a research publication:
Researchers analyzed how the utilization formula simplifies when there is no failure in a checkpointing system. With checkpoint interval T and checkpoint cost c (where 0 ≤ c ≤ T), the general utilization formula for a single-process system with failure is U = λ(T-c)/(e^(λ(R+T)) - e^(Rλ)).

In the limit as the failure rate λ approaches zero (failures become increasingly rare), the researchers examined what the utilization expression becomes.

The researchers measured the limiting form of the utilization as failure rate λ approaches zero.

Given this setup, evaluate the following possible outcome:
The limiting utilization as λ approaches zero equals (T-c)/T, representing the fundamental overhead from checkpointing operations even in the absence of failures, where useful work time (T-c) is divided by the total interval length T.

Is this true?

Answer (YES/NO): YES